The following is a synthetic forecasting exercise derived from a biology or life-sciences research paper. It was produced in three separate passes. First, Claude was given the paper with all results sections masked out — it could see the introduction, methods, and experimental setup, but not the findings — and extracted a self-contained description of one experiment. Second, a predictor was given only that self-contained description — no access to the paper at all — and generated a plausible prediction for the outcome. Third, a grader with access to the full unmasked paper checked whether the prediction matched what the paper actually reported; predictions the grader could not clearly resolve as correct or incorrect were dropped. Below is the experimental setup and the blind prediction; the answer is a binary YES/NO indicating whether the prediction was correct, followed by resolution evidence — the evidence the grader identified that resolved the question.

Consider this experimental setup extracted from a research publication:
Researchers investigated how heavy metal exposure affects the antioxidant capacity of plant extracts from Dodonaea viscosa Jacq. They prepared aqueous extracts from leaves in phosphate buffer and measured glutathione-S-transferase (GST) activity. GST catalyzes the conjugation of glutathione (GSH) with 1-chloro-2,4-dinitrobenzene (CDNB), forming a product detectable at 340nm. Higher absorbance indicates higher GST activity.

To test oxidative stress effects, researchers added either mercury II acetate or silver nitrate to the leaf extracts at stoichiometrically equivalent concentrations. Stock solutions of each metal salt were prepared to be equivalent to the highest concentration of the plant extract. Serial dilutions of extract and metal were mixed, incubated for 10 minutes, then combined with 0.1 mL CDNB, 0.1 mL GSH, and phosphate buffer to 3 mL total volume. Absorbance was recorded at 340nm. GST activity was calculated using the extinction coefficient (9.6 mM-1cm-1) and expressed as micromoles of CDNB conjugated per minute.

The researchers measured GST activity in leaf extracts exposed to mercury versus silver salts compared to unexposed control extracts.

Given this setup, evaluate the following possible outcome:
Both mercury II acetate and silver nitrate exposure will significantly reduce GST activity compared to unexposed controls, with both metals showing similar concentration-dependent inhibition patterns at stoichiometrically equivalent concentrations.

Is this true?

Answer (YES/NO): NO